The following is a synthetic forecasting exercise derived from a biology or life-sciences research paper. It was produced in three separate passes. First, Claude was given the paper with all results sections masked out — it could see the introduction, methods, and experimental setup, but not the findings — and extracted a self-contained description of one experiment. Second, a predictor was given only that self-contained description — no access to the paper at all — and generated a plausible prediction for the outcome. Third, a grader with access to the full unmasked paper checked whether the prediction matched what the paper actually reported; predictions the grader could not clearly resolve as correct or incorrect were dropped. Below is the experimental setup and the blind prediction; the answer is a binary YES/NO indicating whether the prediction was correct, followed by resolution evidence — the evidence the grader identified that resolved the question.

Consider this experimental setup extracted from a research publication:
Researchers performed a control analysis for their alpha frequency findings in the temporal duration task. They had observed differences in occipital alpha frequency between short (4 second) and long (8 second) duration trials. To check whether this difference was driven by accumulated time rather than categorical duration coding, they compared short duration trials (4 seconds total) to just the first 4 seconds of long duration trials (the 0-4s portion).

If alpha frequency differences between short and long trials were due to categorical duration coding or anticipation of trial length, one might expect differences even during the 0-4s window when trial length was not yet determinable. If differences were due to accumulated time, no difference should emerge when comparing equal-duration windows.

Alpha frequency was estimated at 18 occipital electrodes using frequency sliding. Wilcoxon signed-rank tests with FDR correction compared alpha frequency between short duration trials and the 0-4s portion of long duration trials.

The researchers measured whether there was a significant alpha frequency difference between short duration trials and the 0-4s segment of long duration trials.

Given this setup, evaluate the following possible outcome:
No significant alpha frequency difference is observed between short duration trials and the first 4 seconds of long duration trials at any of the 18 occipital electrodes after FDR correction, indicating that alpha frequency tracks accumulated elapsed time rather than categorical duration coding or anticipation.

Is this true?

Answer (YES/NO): YES